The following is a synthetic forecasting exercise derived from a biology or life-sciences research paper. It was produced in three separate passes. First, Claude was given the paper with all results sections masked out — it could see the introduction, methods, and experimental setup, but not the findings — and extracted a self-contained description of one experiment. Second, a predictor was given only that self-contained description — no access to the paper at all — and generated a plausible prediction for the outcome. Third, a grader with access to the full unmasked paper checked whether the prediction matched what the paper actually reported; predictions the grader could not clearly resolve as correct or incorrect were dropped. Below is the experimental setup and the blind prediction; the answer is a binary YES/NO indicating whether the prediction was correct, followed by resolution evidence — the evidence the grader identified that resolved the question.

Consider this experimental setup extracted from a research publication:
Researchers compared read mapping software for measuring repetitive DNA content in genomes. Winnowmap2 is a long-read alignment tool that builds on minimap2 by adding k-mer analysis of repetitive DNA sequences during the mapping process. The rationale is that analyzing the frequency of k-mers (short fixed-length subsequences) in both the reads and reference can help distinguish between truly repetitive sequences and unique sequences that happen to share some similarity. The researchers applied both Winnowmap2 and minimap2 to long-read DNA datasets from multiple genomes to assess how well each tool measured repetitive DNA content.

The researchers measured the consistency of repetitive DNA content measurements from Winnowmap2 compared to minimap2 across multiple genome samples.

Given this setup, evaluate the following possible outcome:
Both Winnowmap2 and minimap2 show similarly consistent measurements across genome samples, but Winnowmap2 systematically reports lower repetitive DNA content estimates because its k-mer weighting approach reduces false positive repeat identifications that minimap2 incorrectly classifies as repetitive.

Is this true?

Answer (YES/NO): NO